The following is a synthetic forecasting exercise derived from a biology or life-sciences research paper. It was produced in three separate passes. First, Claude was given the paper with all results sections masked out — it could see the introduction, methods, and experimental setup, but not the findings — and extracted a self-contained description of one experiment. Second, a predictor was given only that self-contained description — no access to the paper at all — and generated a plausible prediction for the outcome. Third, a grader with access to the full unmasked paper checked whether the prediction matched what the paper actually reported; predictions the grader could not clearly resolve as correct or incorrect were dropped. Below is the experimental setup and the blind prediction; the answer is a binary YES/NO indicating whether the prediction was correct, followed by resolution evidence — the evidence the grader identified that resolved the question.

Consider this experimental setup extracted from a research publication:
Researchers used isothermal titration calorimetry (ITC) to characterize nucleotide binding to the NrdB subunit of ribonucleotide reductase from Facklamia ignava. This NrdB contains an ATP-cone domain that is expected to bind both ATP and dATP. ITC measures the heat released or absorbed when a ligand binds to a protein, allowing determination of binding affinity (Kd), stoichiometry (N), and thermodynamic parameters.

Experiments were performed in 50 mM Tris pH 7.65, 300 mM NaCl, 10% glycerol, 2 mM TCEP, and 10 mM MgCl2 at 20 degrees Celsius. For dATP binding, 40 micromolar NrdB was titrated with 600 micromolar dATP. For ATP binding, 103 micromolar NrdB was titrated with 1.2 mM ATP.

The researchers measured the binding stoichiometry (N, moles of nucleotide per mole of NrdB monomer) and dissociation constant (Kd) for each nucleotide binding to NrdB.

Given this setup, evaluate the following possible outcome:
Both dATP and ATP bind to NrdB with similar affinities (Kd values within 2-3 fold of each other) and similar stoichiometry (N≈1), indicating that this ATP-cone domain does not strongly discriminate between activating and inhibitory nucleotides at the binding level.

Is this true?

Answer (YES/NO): NO